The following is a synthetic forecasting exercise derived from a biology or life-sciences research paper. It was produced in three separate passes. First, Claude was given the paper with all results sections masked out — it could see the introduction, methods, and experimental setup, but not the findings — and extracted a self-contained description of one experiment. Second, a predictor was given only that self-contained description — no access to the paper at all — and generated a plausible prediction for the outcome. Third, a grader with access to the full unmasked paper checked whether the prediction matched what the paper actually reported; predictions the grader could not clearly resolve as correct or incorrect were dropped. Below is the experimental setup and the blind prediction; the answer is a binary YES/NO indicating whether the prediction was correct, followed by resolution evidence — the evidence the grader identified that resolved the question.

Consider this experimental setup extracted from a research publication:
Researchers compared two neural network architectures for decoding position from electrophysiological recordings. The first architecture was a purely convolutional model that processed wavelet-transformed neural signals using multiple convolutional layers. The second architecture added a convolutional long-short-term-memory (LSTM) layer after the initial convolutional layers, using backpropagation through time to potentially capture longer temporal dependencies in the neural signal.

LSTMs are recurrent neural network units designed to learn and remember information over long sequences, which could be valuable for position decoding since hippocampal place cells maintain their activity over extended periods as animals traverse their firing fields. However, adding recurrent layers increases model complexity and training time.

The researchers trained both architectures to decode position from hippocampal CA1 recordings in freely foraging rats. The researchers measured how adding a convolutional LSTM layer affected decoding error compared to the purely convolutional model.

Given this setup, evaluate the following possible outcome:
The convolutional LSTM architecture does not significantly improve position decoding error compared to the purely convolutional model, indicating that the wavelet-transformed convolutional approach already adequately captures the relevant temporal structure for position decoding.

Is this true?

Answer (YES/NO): YES